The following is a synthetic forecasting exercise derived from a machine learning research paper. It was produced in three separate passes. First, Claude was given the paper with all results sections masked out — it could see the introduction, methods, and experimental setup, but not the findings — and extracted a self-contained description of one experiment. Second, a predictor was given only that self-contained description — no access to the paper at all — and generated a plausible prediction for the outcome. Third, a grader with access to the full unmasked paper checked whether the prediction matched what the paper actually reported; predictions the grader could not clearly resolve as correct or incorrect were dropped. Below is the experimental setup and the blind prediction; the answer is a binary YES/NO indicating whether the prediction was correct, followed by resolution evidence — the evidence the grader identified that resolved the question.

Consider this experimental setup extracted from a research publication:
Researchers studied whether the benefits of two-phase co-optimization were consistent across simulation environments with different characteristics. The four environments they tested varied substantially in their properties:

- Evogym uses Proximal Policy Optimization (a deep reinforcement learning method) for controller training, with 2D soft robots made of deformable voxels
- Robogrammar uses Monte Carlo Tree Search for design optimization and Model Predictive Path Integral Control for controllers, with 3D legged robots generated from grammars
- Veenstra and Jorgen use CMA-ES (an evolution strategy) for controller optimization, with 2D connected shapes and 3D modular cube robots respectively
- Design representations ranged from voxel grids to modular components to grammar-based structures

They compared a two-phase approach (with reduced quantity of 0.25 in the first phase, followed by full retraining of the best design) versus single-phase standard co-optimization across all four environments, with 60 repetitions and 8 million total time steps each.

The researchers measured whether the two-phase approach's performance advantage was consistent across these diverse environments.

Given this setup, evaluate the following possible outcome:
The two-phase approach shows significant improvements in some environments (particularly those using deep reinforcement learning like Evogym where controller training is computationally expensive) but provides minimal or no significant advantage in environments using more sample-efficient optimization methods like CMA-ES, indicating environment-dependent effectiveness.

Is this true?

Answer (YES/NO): NO